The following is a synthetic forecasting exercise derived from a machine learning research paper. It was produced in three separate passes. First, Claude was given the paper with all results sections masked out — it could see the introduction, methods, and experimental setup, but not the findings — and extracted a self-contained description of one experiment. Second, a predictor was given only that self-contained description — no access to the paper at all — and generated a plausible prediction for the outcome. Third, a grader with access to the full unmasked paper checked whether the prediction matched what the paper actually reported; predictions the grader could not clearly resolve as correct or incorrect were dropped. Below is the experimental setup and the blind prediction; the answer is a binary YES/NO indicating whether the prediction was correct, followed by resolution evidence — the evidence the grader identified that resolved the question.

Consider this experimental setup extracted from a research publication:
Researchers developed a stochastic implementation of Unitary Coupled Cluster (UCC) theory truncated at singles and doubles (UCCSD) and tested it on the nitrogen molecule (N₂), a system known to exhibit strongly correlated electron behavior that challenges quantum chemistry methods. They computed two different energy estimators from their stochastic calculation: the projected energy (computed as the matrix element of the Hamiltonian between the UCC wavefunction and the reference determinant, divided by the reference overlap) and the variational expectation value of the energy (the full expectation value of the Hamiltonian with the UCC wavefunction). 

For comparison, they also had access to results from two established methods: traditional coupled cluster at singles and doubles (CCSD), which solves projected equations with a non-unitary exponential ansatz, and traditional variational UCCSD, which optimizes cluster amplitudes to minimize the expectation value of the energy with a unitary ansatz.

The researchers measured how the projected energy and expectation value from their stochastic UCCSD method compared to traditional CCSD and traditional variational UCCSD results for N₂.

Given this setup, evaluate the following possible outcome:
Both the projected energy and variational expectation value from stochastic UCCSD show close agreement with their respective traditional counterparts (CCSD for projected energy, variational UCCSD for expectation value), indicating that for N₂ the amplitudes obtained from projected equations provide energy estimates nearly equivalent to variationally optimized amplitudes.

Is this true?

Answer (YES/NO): YES